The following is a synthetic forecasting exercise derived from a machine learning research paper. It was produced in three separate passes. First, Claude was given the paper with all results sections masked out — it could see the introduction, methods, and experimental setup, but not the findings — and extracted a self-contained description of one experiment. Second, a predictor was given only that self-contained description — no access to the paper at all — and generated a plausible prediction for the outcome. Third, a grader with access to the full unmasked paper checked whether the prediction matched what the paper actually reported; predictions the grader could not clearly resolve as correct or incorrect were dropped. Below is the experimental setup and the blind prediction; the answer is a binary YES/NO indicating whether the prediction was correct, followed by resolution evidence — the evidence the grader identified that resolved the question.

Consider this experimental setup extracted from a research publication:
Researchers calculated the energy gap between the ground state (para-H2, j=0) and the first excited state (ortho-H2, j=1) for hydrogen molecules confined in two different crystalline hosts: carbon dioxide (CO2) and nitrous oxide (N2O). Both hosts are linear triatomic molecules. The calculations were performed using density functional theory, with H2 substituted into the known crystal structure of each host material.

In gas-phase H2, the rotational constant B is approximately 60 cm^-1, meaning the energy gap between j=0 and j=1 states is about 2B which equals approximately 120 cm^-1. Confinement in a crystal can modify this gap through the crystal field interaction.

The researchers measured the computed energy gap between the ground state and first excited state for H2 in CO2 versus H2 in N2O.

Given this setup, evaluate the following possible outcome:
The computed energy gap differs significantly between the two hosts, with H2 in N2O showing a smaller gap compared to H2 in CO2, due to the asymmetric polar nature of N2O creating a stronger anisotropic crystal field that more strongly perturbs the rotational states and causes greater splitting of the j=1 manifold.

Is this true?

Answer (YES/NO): NO